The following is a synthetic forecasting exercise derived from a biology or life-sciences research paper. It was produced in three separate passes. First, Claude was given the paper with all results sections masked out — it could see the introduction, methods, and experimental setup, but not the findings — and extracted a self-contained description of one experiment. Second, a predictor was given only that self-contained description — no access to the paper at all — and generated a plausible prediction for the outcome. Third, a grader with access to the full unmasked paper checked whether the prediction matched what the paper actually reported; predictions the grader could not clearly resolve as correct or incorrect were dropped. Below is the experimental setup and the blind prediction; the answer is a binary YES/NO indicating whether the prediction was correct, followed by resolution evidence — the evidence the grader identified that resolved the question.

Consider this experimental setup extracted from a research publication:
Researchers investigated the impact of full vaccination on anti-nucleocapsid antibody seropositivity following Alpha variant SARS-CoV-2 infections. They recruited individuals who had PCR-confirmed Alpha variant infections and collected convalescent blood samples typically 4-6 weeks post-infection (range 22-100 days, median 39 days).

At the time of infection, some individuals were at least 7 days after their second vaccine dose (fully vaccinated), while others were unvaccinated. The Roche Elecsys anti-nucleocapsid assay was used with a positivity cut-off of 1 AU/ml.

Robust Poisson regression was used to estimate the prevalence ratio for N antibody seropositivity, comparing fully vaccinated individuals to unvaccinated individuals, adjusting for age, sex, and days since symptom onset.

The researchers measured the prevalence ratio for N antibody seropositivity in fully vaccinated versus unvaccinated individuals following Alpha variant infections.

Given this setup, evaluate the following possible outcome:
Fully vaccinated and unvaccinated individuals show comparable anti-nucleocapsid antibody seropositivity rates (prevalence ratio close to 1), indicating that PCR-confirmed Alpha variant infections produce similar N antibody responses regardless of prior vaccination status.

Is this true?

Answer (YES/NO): NO